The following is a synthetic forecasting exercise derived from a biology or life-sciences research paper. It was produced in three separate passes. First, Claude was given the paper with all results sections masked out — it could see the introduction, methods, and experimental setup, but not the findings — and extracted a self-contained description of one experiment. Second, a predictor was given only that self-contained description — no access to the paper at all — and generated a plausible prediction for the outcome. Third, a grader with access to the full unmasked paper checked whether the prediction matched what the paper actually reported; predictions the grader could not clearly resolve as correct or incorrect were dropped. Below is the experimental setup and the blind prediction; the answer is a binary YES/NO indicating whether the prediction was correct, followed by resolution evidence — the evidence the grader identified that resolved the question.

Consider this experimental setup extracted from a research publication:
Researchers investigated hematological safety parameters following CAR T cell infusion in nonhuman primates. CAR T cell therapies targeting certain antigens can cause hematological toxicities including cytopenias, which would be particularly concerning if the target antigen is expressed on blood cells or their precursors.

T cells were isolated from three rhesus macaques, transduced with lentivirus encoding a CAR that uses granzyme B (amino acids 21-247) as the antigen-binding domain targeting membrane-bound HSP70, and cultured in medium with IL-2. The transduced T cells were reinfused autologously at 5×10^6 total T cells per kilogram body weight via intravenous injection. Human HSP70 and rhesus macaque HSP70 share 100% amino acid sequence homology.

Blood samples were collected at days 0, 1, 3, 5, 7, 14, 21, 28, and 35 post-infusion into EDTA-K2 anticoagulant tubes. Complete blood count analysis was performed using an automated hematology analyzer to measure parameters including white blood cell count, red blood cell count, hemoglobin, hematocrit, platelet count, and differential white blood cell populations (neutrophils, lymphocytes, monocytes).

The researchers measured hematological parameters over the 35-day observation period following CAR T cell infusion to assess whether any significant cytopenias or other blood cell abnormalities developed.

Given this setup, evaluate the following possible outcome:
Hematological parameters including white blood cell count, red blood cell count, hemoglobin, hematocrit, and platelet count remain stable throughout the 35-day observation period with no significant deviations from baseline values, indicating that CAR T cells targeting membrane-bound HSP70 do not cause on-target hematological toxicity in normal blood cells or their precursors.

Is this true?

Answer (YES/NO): YES